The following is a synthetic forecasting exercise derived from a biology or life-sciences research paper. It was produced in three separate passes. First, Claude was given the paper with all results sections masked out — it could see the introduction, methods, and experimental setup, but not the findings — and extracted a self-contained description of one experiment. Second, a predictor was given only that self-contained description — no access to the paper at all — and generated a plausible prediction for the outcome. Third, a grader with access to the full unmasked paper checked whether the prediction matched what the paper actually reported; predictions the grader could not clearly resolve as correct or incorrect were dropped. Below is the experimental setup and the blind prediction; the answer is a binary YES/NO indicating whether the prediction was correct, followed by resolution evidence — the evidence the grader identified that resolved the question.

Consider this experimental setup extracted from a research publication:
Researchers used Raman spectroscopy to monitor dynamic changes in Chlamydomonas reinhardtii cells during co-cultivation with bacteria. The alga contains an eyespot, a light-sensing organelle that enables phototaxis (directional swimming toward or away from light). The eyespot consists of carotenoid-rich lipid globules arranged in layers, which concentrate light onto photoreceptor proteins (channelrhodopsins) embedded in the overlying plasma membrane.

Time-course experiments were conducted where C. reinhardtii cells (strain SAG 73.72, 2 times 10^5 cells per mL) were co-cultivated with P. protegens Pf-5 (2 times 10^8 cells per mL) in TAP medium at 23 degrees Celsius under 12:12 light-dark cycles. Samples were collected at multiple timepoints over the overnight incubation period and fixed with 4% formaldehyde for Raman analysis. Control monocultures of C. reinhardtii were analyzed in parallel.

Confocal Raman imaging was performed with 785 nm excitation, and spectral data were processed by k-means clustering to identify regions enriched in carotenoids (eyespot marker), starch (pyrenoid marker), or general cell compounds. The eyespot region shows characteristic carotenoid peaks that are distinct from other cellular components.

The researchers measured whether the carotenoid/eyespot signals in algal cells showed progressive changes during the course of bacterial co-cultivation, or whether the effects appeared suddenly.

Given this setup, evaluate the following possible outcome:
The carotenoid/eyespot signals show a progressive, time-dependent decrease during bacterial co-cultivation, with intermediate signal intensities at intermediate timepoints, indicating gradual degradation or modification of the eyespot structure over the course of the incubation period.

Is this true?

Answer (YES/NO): YES